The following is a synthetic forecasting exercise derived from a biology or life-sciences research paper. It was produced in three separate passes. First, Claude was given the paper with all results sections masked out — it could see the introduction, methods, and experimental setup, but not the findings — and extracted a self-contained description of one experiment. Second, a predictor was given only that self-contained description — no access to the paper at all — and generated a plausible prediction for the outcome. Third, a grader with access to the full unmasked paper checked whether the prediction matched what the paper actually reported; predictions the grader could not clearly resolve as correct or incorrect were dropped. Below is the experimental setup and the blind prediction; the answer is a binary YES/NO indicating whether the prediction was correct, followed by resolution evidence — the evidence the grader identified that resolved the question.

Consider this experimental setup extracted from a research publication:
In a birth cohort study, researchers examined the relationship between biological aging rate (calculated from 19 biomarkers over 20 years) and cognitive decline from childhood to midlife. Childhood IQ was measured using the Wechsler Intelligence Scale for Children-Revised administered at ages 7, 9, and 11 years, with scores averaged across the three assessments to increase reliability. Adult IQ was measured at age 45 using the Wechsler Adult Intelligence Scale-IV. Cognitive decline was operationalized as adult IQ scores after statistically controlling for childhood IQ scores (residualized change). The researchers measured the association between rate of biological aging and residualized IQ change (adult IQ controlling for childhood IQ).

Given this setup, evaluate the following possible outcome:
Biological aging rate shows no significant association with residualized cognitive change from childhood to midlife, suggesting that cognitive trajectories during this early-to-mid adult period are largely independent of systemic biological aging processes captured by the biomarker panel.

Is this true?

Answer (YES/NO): NO